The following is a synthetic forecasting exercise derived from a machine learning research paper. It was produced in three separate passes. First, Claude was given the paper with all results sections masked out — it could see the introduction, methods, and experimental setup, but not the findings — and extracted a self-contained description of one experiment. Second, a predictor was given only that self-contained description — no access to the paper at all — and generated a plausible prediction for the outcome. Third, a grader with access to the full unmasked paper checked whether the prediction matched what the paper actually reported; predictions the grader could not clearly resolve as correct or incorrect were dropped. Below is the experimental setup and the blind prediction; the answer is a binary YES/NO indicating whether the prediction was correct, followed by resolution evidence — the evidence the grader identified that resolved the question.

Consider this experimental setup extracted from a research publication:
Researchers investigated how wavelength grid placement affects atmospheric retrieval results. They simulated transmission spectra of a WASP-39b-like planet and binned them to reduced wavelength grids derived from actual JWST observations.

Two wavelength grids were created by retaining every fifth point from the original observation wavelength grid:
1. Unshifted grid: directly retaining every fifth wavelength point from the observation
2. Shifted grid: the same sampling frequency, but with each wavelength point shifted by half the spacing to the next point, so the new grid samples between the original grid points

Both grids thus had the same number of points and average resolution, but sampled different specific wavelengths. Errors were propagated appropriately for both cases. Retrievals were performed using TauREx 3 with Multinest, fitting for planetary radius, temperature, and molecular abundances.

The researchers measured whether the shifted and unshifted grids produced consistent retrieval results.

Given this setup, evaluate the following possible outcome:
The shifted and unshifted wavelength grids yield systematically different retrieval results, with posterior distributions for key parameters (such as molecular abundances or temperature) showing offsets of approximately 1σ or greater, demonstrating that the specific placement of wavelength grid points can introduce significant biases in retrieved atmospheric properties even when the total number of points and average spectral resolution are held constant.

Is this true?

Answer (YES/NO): NO